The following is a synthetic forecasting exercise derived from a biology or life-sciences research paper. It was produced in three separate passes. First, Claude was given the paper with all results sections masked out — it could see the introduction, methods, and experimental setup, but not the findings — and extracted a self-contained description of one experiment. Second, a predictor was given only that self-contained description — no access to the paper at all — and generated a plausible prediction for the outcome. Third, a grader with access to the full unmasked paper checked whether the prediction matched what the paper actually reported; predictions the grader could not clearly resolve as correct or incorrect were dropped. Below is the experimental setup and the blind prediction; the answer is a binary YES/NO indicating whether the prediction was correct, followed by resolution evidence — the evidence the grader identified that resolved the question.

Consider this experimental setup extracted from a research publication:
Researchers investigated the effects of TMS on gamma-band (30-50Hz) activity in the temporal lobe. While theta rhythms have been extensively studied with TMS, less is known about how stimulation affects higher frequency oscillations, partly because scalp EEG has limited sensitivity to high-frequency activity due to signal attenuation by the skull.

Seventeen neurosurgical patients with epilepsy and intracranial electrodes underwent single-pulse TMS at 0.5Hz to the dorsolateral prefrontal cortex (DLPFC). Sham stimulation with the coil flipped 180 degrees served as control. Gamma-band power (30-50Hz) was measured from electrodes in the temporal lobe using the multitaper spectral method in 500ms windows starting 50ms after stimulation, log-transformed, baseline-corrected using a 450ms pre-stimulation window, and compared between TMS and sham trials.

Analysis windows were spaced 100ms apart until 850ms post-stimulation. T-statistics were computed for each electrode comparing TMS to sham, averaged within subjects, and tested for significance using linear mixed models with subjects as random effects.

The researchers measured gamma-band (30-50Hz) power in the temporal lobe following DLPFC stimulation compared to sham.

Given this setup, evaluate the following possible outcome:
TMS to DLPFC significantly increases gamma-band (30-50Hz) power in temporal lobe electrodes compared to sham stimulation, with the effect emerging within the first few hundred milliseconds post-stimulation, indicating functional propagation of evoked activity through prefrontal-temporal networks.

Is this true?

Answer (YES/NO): NO